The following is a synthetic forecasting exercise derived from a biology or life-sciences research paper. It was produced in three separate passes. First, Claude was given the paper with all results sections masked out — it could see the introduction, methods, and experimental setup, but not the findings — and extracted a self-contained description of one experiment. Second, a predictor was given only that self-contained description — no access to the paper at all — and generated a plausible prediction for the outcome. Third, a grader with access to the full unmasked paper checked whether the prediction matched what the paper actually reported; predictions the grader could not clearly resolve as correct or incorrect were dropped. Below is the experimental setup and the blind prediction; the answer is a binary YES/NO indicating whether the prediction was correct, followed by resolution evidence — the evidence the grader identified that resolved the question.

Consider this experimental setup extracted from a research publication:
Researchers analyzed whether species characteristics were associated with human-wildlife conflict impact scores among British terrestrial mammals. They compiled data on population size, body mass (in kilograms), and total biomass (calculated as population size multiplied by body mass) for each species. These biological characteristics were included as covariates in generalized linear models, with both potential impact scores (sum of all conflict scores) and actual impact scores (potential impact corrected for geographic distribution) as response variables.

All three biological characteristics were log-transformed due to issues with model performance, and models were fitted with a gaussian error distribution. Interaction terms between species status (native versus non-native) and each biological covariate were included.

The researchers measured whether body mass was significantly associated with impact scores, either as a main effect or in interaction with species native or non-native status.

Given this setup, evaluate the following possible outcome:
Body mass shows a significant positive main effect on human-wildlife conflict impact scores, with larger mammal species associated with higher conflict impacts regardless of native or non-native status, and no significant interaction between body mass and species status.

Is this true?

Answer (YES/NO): NO